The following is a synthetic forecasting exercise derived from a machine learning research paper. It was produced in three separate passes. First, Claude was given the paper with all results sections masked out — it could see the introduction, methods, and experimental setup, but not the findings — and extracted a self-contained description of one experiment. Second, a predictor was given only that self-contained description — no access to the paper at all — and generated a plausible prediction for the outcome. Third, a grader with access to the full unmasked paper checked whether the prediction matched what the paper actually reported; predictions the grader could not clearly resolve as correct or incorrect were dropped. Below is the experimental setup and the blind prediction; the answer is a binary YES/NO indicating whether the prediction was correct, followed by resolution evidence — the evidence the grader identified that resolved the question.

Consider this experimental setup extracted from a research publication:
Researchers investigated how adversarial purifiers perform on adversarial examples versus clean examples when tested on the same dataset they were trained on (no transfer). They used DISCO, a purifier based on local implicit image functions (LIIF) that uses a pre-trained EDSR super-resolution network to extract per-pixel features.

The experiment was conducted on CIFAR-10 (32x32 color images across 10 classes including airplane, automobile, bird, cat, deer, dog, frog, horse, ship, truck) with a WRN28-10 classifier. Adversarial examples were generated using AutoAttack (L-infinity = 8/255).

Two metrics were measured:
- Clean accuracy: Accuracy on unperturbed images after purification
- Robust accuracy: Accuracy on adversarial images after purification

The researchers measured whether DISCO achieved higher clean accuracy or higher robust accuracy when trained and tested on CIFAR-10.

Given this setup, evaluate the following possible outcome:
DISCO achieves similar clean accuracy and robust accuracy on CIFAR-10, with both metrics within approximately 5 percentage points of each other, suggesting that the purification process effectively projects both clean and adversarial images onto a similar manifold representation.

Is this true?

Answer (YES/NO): YES